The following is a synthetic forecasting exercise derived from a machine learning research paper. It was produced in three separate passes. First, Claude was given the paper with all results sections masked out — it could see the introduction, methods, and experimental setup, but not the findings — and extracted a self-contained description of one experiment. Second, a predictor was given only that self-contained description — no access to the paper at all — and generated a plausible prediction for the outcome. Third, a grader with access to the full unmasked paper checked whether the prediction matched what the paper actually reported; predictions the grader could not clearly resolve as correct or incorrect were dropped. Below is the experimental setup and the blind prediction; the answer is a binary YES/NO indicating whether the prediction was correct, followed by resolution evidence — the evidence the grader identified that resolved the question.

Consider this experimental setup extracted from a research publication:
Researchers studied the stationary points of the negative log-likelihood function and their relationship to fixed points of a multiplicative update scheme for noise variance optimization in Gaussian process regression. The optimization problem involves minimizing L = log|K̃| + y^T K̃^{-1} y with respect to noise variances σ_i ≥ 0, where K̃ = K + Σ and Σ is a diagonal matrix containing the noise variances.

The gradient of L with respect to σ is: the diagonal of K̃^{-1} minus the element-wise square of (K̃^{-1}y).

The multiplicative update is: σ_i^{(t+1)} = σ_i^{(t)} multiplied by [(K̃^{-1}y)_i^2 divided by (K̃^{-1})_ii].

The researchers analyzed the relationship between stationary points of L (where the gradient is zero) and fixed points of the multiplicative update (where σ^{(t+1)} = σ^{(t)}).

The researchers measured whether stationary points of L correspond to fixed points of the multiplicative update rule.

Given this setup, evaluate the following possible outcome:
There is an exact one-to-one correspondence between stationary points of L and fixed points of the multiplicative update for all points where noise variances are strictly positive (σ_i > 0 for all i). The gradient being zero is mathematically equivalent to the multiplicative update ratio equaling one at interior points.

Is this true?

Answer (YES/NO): YES